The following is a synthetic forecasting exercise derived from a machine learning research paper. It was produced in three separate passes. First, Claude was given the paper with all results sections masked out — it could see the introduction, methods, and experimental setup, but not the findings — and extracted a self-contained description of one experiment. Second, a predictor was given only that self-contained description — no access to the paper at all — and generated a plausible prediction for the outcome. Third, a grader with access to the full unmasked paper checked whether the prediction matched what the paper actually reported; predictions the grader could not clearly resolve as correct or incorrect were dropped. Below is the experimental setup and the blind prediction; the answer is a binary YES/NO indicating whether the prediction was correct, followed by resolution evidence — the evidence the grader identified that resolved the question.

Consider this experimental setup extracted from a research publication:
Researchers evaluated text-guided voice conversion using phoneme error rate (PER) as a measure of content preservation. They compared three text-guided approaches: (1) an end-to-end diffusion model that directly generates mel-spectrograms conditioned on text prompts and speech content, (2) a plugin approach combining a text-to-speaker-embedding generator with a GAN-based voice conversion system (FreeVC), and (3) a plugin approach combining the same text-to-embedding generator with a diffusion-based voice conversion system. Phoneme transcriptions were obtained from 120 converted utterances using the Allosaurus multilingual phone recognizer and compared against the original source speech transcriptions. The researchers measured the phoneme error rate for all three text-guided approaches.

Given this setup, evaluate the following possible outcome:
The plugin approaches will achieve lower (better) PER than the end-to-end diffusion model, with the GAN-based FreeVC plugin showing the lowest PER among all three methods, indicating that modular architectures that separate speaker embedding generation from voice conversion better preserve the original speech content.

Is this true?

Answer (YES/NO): NO